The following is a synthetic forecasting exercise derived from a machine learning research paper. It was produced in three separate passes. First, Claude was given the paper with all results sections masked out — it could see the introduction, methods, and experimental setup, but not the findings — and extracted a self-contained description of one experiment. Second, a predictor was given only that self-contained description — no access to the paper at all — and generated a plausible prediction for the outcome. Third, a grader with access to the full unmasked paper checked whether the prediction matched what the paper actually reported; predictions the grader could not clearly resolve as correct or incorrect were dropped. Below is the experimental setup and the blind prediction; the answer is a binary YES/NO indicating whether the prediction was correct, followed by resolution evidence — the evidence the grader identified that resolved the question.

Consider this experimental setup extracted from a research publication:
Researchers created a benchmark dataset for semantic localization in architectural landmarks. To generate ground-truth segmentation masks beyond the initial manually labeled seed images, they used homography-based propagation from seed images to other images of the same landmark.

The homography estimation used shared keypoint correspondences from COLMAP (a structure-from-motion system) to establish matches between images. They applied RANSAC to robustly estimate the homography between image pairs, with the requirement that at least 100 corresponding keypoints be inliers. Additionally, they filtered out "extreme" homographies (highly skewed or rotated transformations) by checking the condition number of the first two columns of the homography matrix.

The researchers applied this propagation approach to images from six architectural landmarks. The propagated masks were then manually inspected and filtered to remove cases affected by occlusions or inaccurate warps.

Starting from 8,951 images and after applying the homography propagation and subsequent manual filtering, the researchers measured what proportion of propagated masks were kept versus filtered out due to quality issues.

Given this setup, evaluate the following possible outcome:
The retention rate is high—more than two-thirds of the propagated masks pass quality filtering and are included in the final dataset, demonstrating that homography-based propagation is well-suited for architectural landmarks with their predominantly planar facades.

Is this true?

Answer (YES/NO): YES